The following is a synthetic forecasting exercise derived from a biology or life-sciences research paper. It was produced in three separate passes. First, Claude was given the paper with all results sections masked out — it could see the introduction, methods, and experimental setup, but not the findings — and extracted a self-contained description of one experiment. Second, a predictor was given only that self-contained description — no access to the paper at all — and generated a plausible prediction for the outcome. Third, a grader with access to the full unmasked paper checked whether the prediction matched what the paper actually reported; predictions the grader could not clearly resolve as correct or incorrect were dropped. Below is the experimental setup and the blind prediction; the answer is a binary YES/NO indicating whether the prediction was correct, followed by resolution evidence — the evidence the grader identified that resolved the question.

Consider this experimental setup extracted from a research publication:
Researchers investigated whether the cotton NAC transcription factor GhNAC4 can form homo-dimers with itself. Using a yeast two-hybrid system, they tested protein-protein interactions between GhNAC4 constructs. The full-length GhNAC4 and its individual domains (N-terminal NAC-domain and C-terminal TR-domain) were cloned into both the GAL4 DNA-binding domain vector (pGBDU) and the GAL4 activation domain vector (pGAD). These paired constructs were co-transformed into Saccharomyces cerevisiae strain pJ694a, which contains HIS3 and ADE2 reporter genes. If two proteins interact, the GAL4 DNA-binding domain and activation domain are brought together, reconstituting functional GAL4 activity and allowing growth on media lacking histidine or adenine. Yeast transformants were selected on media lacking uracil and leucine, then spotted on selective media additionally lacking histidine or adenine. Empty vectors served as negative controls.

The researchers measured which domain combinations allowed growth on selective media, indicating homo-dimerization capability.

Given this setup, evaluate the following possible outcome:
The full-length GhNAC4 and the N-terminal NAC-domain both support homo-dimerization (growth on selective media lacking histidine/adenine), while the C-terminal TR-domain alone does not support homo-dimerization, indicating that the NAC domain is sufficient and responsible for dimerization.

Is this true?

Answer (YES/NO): NO